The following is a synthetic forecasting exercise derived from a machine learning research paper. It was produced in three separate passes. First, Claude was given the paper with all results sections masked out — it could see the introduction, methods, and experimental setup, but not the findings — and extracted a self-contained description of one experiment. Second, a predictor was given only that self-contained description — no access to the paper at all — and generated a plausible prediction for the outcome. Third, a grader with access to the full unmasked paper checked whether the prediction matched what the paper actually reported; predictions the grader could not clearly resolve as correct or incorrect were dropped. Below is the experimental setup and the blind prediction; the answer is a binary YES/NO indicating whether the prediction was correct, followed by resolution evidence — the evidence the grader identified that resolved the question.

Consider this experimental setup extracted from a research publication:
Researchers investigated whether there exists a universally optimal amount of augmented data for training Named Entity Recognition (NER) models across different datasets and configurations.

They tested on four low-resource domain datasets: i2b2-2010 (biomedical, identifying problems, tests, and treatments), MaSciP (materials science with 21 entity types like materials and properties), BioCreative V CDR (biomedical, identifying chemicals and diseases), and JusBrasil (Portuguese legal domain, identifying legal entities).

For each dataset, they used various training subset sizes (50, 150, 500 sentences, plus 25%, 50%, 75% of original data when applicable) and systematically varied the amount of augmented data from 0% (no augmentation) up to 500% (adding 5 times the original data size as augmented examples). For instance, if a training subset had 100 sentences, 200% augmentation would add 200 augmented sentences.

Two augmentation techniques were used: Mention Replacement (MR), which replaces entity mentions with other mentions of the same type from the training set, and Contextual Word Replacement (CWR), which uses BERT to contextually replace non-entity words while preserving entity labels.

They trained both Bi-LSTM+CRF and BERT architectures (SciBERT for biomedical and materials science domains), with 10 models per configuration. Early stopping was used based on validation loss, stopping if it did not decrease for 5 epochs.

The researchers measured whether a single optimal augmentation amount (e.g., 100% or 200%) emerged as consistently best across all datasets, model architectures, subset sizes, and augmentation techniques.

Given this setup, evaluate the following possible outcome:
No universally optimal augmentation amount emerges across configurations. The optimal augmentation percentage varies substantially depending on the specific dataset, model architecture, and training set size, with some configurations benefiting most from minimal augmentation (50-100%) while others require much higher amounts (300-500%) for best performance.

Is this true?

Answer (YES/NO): YES